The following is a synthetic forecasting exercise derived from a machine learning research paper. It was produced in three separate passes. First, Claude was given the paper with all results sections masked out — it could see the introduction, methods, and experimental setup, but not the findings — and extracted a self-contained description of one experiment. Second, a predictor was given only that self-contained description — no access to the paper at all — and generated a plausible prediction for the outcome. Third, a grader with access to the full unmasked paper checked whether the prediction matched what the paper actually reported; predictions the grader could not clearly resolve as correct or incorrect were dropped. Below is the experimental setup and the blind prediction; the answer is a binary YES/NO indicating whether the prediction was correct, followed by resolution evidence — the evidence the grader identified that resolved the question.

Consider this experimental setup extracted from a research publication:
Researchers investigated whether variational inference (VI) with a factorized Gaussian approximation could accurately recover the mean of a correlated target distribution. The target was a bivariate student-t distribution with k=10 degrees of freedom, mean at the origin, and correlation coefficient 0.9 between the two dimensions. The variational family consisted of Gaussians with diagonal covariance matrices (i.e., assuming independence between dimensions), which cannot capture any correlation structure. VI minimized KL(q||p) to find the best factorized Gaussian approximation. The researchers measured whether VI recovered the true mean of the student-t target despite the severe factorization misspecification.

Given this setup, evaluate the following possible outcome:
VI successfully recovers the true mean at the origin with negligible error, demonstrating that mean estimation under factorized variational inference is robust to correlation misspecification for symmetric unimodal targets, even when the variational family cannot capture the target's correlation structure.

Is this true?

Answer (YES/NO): YES